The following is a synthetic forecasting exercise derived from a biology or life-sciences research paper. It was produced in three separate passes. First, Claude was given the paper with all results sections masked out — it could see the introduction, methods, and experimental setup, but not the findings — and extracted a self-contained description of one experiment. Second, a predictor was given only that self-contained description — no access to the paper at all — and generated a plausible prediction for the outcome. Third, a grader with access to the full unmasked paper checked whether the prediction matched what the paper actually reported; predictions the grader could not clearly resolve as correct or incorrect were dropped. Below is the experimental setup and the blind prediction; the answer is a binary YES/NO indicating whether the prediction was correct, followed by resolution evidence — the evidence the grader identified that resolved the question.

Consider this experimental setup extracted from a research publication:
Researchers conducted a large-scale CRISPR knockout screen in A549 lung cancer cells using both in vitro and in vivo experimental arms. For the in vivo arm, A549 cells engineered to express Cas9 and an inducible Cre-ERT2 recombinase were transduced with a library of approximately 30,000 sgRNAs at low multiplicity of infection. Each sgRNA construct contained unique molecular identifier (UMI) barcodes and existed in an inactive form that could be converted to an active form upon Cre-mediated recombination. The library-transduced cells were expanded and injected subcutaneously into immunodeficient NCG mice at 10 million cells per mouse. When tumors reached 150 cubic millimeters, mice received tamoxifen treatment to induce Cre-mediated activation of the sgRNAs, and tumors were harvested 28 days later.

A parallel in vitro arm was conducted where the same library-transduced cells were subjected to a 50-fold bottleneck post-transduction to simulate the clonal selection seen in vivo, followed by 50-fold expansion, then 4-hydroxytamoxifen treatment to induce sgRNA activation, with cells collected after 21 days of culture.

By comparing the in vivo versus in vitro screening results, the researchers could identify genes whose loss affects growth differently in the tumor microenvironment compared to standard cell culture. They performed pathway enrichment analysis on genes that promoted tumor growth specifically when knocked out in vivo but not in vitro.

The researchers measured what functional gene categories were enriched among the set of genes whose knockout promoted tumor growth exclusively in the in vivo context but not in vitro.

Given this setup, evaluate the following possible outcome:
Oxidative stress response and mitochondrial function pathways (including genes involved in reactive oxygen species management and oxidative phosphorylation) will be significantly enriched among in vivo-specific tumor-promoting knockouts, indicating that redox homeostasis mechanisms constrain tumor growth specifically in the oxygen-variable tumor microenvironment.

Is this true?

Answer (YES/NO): NO